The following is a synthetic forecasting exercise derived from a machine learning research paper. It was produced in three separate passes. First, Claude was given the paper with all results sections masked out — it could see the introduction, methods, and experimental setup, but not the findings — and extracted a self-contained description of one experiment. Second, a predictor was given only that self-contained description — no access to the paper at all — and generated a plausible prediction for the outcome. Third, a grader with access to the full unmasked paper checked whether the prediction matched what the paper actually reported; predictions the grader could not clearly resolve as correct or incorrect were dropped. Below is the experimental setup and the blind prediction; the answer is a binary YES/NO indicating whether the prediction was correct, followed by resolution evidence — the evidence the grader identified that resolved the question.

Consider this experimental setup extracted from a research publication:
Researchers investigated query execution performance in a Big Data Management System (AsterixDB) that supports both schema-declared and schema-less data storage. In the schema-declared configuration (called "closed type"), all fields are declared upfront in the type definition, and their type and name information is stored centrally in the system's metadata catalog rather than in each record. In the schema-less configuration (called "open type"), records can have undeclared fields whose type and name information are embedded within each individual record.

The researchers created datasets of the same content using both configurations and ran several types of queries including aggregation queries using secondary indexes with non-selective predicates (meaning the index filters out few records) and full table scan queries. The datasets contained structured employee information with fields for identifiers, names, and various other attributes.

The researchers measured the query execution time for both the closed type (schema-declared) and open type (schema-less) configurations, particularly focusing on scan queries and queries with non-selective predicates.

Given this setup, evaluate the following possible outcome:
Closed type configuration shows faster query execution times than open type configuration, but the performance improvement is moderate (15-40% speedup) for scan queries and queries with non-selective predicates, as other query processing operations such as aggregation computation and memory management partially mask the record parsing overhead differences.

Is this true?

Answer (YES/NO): NO